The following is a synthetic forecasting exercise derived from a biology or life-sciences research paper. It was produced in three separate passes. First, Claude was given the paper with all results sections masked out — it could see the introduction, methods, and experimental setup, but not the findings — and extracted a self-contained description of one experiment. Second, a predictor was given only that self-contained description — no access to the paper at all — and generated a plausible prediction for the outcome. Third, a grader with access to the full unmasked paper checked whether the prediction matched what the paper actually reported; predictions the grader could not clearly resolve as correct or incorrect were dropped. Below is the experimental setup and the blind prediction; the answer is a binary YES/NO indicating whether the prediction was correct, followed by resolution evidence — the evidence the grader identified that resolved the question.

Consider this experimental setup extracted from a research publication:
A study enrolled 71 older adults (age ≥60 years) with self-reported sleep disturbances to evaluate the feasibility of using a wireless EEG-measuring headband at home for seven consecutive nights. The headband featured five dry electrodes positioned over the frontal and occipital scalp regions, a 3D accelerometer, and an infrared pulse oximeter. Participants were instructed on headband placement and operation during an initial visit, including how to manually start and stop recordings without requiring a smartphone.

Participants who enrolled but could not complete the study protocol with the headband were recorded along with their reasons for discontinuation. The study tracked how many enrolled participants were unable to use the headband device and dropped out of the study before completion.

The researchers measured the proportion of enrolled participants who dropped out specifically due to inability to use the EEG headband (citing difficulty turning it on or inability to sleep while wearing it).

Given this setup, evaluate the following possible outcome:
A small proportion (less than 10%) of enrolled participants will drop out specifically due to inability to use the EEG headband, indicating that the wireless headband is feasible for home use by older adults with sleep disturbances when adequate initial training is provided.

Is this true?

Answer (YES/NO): YES